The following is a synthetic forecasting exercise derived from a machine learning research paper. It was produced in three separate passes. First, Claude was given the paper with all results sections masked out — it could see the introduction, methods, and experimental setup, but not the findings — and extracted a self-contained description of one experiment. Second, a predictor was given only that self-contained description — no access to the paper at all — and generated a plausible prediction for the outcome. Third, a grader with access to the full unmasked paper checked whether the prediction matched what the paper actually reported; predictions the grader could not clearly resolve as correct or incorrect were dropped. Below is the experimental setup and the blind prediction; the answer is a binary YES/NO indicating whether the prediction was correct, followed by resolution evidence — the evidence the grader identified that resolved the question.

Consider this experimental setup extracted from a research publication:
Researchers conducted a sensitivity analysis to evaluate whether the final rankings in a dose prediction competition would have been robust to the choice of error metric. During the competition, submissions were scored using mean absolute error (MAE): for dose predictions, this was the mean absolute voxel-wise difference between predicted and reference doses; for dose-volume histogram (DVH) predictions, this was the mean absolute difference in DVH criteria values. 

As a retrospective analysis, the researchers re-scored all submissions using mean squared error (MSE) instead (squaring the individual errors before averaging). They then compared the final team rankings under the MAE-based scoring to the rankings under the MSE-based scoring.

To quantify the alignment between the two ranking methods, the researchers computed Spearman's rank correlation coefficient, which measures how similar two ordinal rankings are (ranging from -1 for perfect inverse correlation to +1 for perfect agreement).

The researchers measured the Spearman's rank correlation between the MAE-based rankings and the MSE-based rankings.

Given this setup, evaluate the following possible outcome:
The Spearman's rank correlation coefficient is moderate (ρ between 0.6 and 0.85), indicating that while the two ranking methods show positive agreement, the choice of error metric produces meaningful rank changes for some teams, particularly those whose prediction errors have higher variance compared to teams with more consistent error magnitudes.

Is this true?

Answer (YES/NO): NO